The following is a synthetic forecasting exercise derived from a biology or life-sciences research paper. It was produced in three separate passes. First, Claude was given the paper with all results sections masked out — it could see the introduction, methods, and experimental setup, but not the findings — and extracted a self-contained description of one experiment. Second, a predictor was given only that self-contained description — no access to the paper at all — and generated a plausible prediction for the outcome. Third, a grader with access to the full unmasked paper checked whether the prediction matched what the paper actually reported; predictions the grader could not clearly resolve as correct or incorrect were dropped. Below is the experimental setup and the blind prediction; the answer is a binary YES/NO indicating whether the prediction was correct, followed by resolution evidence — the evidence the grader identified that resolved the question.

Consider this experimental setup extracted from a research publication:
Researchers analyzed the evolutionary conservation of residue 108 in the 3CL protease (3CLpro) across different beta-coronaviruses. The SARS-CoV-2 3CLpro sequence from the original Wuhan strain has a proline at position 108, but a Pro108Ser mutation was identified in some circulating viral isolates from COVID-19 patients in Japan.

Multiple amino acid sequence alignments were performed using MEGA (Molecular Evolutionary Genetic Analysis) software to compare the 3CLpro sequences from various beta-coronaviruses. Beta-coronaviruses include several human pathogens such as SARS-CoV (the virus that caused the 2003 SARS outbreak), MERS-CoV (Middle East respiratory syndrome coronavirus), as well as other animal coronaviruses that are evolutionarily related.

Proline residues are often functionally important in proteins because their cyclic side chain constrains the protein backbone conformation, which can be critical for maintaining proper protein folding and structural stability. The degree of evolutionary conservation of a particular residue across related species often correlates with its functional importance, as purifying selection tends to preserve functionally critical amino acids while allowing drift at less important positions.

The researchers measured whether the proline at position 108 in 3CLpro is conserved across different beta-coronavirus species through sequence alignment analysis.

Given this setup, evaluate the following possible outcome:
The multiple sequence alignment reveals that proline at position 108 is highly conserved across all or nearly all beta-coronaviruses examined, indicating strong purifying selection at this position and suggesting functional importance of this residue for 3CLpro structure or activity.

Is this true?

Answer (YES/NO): YES